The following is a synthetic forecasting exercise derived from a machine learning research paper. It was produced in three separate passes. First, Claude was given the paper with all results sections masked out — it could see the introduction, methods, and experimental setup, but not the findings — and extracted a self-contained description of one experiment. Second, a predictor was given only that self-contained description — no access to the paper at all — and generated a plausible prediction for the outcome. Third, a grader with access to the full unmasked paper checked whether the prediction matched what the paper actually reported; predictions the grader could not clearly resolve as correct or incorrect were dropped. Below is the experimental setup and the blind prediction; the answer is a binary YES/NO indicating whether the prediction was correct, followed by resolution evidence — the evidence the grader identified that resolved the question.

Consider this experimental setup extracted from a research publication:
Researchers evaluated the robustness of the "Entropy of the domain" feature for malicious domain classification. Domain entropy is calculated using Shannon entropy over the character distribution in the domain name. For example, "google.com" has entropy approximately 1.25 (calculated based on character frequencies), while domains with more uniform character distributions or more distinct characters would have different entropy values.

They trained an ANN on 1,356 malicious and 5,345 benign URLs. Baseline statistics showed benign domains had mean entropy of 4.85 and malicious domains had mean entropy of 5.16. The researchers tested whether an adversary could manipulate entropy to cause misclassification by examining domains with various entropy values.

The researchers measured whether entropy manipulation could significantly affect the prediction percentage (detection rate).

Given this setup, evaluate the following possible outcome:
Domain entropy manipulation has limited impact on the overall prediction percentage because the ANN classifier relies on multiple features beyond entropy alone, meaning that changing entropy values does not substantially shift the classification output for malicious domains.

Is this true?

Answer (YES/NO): NO